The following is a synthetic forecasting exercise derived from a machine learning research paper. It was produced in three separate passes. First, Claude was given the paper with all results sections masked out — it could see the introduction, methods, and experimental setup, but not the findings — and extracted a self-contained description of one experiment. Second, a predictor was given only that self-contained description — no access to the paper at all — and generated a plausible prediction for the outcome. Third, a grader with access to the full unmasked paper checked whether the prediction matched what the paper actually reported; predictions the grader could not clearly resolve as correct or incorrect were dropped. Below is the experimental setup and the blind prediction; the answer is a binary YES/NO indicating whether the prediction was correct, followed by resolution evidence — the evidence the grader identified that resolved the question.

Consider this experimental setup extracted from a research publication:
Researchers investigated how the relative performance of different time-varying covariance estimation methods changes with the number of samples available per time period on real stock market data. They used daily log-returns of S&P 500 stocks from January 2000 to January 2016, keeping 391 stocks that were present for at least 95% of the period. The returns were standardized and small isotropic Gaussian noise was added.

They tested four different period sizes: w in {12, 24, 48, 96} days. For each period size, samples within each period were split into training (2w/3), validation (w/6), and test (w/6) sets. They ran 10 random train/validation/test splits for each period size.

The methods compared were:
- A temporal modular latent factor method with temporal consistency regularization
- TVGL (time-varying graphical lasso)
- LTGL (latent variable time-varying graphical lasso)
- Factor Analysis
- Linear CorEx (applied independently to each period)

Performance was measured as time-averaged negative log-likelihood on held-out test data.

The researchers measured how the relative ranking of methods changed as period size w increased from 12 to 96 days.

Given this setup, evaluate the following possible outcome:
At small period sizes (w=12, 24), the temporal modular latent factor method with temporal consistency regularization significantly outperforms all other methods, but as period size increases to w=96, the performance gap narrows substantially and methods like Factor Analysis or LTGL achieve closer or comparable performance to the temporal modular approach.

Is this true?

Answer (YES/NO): NO